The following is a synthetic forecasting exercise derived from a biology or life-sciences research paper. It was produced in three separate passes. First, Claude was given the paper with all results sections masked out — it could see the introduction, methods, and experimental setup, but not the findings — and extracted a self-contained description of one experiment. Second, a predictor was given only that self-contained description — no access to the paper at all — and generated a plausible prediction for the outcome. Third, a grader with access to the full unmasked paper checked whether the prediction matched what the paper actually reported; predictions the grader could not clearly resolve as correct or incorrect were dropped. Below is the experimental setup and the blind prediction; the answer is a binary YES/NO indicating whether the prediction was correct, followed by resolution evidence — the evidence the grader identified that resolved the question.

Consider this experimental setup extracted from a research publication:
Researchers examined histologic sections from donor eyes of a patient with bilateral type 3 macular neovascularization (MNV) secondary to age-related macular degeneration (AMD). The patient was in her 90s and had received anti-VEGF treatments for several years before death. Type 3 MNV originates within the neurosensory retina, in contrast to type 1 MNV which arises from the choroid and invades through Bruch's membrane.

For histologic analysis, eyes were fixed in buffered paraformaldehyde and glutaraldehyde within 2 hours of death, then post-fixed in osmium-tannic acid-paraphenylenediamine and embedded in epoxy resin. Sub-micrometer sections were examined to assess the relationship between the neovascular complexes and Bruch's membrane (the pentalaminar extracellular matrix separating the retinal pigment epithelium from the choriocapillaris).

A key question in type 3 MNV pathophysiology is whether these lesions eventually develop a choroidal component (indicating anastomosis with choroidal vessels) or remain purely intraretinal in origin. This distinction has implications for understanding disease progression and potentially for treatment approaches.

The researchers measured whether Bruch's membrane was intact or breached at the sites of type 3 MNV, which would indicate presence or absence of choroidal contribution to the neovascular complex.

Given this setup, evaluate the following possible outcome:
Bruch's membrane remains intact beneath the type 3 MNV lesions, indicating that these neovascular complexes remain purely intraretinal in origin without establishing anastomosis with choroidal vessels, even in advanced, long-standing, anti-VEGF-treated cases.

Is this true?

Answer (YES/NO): YES